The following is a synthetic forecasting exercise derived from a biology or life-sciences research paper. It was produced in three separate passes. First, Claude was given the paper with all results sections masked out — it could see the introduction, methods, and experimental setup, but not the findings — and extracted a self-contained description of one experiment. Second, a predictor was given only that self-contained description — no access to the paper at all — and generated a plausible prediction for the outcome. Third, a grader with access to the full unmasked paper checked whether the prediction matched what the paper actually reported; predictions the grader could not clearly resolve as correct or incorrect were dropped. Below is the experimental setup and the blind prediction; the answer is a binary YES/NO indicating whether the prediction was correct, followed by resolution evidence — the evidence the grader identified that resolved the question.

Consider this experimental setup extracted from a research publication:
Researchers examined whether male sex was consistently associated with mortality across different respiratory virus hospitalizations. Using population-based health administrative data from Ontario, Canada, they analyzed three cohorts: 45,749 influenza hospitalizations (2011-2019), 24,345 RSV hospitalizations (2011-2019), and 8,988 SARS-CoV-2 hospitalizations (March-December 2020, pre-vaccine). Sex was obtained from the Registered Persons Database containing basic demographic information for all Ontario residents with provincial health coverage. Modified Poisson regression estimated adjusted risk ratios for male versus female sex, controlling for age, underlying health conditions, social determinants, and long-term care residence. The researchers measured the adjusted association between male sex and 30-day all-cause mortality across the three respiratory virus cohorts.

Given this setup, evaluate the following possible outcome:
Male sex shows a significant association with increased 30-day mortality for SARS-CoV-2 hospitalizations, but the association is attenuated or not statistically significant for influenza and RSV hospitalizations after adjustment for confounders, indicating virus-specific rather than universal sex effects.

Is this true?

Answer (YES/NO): NO